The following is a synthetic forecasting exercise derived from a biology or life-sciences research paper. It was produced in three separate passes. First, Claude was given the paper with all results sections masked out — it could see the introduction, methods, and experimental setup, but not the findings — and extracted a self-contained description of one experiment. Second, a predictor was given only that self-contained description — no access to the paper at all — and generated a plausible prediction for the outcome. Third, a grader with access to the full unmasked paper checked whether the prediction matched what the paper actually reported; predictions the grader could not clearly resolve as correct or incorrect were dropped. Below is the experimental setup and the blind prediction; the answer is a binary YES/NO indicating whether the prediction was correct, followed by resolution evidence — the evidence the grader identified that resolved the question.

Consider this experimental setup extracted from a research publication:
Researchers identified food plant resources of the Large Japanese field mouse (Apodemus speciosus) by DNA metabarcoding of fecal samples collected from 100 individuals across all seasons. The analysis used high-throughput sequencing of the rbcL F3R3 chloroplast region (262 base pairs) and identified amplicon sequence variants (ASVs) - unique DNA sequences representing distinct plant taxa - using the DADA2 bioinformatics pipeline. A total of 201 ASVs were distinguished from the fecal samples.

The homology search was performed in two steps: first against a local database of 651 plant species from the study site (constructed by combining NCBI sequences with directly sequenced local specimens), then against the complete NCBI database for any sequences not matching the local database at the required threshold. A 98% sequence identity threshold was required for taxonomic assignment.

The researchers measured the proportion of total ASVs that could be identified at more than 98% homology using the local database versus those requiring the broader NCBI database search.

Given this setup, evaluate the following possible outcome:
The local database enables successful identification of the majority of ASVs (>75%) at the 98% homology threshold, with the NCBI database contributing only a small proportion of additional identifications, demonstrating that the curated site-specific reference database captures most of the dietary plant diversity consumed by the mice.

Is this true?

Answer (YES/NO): YES